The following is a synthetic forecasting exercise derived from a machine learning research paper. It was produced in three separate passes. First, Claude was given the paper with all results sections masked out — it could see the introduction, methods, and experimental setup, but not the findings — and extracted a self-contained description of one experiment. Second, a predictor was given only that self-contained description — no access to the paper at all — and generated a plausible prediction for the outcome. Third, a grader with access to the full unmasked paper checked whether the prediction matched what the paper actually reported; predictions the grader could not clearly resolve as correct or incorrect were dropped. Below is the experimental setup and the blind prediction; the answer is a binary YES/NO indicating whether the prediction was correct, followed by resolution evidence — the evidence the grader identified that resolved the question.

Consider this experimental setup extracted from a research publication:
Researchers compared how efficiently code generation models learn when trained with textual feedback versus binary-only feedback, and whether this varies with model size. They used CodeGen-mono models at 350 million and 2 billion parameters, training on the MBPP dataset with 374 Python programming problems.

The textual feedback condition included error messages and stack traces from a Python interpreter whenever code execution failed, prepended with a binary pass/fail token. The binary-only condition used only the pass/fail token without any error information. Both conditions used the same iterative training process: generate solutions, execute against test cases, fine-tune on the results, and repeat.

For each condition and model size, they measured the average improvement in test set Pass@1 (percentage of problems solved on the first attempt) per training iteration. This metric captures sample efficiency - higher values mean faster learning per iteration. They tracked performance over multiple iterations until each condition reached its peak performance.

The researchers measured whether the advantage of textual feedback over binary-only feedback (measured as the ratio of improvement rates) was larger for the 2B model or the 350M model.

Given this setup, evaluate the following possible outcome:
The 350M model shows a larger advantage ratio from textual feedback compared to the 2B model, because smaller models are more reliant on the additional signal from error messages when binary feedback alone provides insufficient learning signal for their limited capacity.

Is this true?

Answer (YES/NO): NO